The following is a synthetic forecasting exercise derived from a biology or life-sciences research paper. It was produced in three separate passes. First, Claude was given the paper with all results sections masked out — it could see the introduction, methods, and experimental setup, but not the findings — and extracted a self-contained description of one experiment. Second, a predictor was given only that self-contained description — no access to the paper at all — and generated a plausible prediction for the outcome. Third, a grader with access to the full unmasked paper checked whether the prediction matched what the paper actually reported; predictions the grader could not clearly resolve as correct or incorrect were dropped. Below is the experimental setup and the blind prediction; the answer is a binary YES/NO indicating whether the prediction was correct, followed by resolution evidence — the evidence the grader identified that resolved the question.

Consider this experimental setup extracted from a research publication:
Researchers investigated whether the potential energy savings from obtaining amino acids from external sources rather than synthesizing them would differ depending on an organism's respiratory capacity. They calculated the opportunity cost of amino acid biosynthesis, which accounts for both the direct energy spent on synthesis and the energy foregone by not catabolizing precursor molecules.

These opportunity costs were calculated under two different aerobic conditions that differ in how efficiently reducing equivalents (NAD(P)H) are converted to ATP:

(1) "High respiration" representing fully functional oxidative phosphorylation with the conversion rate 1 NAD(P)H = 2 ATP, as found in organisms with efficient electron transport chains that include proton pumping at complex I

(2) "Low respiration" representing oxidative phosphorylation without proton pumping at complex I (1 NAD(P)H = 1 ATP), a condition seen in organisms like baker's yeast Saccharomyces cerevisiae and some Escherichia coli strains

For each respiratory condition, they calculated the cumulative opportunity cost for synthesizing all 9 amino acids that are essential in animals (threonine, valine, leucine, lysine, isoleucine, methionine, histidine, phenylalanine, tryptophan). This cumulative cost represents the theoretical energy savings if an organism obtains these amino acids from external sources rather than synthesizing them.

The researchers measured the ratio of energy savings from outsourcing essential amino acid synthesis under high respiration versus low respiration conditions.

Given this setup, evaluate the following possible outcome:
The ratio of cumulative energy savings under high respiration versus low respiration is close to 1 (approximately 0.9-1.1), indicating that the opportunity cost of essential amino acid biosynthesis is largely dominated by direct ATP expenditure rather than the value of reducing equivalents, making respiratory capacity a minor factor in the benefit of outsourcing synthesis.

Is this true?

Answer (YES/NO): NO